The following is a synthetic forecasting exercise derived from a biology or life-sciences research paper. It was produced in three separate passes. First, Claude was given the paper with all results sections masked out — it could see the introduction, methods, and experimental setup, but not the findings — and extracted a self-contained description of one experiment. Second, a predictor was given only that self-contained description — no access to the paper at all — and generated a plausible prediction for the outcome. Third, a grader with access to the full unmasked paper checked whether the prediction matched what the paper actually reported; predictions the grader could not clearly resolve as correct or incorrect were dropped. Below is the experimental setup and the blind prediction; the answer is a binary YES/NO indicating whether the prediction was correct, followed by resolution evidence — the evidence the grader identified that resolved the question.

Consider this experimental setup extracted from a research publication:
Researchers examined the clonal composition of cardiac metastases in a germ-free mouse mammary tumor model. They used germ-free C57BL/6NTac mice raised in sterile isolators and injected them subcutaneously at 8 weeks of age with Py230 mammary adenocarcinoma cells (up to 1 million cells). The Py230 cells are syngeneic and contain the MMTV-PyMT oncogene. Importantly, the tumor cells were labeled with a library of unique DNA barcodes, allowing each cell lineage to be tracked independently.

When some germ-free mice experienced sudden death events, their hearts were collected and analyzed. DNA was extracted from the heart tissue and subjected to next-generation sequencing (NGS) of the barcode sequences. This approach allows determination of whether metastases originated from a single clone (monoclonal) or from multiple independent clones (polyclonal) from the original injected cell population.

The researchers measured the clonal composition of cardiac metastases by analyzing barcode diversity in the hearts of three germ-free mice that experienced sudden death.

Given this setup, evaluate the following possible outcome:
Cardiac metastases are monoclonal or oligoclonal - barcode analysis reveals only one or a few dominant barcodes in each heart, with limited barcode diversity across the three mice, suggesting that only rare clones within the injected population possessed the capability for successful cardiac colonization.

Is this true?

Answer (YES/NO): NO